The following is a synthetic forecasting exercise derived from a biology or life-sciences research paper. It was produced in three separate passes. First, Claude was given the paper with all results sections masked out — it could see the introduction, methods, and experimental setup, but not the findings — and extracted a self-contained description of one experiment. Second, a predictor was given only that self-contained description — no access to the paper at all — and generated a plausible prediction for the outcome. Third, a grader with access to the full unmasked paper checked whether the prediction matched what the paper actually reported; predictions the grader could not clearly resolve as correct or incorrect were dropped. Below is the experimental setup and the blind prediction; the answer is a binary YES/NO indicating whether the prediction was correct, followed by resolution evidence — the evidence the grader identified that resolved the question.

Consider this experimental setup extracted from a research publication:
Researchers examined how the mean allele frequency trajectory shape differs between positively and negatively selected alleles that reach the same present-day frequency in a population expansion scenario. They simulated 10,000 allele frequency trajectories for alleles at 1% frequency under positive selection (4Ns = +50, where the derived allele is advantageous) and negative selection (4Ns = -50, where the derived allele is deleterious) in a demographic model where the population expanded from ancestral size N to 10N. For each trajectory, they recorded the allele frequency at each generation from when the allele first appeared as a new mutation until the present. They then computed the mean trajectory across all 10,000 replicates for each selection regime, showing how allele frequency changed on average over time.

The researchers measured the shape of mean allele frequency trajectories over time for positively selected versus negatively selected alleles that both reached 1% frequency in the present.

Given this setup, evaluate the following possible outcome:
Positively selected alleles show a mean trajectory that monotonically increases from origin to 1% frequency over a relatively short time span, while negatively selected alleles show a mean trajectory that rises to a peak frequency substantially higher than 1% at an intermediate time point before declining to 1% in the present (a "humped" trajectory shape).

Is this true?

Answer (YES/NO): YES